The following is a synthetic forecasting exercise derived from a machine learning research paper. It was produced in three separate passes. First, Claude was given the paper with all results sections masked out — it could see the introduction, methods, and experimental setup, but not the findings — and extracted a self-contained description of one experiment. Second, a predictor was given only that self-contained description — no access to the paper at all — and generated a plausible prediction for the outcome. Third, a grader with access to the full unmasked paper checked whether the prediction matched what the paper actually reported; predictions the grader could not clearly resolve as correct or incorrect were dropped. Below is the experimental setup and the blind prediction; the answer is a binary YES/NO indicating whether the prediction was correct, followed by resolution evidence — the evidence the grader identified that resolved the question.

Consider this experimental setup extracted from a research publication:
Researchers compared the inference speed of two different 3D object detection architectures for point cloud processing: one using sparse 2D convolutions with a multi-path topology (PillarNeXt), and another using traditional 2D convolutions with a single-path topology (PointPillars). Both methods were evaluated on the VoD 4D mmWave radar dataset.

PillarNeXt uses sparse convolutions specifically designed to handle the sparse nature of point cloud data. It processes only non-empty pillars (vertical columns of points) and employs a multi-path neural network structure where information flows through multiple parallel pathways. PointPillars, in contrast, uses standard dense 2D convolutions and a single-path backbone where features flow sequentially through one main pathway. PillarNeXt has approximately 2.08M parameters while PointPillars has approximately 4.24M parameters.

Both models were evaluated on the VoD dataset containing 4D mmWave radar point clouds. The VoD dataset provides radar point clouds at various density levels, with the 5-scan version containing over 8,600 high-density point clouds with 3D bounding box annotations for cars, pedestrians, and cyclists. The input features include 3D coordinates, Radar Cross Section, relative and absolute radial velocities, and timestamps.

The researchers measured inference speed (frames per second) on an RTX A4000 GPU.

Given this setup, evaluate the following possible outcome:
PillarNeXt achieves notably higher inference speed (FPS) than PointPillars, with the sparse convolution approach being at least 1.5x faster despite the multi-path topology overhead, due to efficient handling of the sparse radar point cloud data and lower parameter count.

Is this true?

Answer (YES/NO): NO